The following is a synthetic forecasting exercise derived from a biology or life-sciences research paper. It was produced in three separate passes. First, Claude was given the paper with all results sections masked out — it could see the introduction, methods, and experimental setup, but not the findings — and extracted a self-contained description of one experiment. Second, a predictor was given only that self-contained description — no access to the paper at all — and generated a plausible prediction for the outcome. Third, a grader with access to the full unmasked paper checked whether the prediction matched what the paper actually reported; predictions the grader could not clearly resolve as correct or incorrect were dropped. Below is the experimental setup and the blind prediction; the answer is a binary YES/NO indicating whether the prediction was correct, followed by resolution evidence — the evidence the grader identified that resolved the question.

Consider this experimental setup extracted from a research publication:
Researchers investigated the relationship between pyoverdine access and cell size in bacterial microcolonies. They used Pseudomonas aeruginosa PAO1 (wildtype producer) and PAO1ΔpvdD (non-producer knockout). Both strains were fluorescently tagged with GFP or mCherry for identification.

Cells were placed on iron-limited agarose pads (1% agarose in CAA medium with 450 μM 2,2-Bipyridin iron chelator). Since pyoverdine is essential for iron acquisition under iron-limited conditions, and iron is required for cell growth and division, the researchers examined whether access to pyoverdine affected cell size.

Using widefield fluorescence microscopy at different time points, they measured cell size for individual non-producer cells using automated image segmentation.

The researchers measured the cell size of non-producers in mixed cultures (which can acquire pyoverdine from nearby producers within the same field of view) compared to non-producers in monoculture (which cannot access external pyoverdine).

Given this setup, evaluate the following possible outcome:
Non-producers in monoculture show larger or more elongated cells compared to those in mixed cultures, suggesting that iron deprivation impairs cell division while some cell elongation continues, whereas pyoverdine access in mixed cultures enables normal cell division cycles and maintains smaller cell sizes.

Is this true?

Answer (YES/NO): NO